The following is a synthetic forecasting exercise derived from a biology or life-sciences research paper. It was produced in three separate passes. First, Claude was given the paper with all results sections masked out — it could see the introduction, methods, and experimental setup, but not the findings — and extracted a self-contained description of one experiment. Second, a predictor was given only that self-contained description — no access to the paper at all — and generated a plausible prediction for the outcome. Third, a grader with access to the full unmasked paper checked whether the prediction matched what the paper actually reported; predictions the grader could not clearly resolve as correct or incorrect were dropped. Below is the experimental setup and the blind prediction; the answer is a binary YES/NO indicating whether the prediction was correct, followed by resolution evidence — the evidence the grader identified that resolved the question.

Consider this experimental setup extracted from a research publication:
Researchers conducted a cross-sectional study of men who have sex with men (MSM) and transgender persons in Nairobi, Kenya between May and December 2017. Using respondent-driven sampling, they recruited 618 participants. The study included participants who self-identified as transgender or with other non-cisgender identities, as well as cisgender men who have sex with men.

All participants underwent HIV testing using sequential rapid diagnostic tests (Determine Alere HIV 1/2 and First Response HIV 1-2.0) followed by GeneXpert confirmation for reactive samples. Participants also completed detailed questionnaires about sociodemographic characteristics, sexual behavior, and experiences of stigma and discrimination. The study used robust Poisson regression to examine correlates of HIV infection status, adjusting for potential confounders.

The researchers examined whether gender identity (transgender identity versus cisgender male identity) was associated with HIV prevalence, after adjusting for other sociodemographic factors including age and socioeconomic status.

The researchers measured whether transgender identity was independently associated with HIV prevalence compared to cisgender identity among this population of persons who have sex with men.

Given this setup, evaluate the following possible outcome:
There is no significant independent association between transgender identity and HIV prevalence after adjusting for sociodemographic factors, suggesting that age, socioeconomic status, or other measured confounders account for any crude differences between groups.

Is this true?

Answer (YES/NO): NO